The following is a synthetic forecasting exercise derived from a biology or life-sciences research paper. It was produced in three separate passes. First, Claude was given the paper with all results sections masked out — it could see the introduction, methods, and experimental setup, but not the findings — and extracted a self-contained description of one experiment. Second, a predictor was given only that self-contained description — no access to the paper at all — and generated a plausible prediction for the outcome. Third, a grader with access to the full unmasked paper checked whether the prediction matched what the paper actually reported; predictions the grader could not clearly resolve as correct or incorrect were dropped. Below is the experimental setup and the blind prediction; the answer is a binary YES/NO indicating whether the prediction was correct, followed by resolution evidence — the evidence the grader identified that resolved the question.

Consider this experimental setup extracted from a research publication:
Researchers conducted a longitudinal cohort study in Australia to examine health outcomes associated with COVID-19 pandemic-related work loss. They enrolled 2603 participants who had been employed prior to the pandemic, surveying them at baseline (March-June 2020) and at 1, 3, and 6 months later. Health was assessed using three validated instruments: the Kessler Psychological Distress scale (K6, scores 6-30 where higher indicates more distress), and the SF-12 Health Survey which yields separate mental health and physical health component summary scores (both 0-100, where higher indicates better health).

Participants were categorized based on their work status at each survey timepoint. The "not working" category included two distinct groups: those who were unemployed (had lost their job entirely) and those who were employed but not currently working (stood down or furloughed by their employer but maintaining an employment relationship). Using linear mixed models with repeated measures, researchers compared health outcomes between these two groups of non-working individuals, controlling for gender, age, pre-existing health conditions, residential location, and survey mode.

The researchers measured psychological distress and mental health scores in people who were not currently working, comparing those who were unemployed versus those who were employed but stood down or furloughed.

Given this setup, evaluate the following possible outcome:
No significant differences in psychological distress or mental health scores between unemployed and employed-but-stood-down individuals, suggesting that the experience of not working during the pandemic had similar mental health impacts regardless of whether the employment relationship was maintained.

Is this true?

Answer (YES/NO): NO